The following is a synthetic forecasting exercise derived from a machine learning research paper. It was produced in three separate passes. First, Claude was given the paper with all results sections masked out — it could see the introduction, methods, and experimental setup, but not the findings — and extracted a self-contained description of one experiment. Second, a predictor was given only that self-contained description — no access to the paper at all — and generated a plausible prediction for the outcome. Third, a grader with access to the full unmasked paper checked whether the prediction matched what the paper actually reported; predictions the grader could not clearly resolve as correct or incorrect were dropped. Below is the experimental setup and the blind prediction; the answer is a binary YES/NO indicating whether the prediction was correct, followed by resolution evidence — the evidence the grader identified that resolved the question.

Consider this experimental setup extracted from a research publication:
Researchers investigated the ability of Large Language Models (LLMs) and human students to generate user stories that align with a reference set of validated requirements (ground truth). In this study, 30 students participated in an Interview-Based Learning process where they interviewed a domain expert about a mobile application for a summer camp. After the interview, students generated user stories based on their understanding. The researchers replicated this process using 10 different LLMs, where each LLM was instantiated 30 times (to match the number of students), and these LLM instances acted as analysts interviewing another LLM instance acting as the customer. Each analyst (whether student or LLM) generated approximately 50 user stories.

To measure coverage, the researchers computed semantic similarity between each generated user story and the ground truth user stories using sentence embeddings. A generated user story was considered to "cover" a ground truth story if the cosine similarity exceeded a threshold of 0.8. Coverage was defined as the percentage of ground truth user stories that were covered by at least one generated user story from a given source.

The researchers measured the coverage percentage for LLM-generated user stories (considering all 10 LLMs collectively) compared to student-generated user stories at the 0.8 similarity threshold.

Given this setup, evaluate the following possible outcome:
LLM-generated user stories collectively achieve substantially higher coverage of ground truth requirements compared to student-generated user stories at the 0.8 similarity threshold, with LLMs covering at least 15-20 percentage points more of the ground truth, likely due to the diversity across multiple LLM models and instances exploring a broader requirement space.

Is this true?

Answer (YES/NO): YES